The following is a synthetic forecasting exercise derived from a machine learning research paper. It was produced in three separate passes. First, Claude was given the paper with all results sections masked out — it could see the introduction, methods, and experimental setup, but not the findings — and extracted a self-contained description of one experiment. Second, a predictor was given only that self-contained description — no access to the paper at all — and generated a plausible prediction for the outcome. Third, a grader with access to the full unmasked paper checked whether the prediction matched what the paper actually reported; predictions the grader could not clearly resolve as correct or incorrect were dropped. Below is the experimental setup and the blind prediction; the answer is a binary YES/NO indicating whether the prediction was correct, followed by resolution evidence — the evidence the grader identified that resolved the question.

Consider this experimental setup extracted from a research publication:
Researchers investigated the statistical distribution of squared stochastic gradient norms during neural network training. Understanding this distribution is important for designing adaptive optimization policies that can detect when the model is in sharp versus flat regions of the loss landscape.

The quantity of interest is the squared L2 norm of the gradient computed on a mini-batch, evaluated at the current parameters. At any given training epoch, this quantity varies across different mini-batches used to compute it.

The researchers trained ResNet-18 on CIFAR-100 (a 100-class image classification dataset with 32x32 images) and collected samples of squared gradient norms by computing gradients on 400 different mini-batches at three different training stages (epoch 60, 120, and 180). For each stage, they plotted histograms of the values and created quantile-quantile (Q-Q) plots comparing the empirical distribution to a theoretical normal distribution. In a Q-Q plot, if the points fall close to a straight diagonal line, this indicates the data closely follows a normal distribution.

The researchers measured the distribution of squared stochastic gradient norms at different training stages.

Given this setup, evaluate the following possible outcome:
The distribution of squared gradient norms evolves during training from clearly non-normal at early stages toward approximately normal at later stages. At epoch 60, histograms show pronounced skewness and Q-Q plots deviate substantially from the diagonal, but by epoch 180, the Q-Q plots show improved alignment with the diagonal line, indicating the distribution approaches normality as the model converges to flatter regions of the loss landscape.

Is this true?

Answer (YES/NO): NO